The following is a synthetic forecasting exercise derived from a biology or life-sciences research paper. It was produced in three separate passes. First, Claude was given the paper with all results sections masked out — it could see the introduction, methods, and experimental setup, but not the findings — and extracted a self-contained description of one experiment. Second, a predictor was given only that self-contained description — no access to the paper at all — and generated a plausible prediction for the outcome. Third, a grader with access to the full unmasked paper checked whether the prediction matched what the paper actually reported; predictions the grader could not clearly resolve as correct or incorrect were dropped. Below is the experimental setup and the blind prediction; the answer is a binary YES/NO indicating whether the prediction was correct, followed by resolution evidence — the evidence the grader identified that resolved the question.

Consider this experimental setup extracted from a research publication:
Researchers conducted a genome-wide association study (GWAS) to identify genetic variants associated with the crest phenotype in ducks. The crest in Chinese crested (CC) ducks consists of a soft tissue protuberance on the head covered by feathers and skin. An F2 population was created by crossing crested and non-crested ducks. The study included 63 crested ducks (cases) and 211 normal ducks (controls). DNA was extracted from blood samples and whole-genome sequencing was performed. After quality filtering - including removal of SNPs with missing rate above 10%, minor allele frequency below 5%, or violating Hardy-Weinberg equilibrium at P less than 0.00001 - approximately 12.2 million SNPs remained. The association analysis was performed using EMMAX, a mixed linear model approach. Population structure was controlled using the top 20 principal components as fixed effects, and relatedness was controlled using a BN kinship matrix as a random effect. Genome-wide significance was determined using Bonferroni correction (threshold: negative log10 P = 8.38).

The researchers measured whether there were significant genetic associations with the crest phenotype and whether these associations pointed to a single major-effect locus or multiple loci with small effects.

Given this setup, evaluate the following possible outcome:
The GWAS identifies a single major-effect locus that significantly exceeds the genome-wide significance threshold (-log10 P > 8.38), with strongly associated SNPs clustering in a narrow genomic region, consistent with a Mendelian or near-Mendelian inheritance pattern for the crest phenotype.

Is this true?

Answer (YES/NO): NO